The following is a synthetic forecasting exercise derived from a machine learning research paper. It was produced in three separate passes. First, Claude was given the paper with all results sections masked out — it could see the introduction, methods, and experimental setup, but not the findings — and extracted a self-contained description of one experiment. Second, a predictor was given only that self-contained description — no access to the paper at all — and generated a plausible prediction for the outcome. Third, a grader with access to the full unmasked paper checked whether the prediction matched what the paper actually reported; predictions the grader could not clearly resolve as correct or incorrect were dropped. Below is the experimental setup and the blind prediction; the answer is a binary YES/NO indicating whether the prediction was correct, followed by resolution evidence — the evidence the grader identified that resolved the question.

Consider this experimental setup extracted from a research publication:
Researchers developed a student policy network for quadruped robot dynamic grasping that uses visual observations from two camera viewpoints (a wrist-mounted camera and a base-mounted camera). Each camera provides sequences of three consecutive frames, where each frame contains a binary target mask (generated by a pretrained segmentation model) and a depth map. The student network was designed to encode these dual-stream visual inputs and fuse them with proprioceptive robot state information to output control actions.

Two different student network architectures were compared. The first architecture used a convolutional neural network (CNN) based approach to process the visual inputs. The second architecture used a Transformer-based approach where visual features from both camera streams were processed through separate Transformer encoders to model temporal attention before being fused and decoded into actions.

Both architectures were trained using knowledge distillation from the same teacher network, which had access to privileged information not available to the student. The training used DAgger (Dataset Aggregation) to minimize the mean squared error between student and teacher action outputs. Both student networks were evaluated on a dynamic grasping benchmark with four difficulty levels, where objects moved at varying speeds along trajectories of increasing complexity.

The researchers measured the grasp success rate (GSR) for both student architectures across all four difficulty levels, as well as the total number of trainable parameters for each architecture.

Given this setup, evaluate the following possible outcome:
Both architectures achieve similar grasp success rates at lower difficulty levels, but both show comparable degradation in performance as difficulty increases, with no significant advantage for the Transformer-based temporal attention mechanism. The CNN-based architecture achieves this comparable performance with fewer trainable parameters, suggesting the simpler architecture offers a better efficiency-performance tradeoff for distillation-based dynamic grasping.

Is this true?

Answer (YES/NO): NO